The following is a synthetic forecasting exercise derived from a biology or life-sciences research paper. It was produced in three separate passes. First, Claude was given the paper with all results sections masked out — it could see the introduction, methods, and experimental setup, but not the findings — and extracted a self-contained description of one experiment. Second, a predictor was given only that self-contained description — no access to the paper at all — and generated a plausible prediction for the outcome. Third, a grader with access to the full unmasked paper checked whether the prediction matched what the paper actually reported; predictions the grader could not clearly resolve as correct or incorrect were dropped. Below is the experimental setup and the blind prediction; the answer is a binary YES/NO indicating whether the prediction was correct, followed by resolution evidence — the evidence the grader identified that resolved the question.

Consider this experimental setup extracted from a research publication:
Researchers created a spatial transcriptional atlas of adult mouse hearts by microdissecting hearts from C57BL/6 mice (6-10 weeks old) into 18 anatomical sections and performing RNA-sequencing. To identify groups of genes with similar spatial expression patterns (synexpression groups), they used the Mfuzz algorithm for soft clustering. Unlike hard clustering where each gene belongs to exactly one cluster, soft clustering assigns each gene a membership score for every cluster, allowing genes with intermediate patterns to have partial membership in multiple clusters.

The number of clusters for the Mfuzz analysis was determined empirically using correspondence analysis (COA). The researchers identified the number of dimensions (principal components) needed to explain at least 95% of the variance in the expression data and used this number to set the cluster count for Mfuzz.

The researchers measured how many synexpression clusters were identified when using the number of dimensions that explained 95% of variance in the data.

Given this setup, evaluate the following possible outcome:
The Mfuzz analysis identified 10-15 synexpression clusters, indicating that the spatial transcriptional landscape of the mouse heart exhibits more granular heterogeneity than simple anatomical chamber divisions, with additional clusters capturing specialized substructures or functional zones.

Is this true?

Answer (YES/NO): YES